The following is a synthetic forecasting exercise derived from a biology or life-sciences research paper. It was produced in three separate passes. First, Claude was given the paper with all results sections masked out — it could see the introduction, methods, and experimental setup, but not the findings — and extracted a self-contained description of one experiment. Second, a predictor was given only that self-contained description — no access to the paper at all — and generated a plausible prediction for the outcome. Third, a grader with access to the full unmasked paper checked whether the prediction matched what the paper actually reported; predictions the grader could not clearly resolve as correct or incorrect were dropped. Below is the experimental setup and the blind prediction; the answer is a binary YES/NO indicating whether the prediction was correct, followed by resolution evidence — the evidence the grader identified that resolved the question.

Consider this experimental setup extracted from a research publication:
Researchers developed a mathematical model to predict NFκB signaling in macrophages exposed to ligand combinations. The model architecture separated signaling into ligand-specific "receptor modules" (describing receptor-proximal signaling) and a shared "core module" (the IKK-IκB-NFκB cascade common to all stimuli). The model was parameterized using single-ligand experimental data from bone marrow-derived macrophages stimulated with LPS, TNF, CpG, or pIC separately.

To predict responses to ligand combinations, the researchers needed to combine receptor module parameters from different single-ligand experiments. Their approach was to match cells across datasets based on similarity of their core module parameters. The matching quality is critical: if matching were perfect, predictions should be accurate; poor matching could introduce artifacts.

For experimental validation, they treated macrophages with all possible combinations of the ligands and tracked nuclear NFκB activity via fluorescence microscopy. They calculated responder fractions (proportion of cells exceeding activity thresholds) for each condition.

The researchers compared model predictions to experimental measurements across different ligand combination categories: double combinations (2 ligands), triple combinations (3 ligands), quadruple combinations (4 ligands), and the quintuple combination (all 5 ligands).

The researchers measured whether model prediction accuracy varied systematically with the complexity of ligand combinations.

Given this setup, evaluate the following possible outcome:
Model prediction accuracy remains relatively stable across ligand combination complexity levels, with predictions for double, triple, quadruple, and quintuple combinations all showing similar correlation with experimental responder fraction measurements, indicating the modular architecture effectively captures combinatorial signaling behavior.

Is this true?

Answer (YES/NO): YES